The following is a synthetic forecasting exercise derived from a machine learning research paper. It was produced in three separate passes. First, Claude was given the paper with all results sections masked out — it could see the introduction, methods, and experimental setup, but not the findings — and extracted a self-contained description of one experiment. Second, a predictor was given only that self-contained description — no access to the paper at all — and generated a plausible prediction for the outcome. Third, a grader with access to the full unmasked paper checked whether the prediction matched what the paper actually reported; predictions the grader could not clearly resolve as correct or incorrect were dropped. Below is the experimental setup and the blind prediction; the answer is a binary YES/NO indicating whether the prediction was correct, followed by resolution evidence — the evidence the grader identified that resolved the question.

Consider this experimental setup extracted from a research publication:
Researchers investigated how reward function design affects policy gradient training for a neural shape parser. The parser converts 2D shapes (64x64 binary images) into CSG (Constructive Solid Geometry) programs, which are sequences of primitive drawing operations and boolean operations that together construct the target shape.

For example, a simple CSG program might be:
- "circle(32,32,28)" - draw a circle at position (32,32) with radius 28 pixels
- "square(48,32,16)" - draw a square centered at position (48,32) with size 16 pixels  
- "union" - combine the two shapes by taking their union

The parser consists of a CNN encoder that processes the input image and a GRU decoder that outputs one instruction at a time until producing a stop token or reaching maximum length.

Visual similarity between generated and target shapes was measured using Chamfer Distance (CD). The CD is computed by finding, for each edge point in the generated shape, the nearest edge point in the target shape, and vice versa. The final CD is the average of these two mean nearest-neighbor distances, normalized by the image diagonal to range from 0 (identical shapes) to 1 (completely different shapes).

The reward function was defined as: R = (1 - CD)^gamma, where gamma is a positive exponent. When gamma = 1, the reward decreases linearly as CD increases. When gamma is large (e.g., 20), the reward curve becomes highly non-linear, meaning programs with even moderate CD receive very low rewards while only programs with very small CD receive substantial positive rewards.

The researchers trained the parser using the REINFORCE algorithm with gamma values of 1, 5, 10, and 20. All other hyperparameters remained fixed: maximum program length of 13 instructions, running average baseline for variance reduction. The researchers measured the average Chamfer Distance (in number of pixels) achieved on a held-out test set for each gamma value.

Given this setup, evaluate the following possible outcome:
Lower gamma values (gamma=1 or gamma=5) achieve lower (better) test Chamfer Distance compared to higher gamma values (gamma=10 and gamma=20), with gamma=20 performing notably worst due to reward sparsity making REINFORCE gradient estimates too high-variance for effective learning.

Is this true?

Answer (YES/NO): NO